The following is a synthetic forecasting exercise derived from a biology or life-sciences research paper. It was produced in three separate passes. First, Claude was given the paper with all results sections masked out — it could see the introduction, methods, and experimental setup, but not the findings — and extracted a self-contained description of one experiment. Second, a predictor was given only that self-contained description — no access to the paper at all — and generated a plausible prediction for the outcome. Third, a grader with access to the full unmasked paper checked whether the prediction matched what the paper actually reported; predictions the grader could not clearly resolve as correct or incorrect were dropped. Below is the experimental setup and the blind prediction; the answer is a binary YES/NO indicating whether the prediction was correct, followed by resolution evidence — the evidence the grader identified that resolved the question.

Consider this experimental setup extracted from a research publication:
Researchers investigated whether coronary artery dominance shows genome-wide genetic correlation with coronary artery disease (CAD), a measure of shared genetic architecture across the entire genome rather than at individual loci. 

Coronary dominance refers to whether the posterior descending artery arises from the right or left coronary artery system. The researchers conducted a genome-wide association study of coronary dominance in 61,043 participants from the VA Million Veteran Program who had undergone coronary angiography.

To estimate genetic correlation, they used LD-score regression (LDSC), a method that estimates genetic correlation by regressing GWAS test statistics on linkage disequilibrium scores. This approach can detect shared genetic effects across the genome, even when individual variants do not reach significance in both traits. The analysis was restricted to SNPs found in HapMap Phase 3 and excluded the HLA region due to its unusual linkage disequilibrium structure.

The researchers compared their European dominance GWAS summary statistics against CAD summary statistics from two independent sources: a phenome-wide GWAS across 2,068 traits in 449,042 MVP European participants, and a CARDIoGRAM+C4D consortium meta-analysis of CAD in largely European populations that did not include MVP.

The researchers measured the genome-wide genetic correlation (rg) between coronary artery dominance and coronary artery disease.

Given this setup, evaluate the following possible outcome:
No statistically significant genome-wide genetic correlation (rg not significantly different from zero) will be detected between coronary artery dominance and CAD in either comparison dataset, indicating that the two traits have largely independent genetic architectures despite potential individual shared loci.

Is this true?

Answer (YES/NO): NO